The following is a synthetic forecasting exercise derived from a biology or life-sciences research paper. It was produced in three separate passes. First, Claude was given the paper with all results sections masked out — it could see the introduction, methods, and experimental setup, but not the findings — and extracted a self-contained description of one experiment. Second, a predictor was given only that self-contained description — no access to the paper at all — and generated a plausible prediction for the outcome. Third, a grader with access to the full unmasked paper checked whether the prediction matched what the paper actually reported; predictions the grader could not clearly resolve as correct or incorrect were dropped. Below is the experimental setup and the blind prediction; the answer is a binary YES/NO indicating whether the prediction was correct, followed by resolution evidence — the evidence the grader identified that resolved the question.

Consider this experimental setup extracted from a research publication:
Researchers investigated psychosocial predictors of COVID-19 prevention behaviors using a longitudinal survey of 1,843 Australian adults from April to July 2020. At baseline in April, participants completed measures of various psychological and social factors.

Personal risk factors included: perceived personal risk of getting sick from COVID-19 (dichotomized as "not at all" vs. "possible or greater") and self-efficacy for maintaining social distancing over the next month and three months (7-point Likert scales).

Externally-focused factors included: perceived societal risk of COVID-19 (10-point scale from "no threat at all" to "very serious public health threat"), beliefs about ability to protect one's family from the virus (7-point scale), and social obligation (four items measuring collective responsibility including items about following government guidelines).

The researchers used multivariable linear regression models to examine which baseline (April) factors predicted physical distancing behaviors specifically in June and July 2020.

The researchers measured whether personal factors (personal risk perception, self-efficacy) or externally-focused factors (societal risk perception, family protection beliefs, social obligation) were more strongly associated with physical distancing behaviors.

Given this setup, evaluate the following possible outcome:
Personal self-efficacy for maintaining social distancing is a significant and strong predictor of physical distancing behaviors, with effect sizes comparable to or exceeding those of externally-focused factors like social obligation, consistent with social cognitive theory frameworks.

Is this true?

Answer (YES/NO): NO